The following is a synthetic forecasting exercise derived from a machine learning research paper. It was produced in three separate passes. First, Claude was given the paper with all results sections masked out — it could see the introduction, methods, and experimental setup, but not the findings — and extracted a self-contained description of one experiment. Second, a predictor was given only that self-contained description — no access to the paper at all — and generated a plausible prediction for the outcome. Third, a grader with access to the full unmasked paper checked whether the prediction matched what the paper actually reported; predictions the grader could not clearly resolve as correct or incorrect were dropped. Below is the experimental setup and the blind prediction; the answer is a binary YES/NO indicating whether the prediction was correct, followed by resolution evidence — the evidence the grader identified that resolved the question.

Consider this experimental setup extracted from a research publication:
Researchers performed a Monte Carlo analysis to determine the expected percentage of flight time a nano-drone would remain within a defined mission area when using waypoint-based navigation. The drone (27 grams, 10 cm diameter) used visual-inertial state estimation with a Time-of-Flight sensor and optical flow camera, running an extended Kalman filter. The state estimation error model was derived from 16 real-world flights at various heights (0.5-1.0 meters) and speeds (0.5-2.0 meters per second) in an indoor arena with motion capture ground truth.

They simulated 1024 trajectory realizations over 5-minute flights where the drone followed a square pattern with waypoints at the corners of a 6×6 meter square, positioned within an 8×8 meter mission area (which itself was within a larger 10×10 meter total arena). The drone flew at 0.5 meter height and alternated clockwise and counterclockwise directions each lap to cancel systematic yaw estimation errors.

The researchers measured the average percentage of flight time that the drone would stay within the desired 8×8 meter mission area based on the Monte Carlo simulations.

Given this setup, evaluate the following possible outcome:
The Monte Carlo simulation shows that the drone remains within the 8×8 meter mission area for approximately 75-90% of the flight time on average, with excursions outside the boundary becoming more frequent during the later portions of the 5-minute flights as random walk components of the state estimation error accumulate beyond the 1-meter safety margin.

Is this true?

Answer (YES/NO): NO